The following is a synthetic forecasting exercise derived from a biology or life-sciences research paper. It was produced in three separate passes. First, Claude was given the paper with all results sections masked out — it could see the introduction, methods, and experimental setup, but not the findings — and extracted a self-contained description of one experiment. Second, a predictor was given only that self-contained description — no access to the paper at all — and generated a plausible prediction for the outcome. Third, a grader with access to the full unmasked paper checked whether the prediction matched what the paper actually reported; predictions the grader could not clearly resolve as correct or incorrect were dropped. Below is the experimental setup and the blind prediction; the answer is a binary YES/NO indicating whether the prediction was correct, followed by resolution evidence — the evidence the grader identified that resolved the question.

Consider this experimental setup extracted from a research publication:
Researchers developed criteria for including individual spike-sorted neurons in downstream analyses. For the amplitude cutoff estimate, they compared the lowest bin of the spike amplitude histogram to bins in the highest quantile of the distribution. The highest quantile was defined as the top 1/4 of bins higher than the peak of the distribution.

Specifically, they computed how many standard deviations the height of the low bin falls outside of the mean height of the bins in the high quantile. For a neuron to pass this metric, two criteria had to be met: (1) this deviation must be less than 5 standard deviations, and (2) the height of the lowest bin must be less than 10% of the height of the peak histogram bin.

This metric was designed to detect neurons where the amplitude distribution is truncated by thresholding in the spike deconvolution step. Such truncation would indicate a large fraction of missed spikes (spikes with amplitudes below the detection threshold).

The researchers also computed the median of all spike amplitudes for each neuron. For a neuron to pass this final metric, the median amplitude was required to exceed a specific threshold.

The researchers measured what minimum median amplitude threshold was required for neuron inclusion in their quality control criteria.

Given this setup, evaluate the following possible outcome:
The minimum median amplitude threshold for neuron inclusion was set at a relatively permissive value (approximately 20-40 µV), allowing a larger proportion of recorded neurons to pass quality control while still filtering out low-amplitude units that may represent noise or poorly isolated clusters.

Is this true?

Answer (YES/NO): NO